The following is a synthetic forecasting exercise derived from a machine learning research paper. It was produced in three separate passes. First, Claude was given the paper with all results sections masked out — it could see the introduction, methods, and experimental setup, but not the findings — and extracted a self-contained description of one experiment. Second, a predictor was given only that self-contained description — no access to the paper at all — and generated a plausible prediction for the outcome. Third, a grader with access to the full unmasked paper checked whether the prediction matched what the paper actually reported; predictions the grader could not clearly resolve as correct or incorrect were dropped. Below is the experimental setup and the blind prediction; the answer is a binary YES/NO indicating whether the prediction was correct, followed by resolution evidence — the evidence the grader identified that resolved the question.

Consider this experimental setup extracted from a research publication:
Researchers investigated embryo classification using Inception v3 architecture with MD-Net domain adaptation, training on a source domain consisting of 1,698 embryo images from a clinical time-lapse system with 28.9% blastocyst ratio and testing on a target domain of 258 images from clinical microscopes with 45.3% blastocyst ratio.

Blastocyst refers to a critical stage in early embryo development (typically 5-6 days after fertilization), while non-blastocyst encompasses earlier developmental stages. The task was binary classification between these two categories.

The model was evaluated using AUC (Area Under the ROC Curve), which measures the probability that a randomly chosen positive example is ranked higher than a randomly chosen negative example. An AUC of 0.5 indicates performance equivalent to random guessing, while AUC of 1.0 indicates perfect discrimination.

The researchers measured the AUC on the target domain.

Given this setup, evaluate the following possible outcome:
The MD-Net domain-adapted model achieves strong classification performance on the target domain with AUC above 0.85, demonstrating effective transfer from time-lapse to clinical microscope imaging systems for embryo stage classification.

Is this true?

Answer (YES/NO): NO